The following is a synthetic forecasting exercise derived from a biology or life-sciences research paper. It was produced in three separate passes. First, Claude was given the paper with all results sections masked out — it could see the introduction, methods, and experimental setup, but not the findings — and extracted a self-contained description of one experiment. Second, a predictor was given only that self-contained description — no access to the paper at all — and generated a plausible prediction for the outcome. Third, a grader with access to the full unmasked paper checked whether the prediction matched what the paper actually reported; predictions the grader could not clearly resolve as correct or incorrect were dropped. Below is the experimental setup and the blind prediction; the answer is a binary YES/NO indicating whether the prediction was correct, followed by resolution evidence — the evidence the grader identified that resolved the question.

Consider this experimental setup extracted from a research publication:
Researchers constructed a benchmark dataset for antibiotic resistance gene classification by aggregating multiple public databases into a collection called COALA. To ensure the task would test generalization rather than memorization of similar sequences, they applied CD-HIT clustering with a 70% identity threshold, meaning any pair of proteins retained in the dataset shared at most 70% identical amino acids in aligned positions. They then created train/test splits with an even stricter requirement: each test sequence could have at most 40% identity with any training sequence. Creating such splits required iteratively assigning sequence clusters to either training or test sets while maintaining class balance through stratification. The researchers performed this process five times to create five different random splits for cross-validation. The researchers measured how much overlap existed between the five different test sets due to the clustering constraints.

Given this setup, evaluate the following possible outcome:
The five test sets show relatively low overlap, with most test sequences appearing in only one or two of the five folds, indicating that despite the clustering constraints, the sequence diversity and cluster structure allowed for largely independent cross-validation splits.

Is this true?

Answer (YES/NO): NO